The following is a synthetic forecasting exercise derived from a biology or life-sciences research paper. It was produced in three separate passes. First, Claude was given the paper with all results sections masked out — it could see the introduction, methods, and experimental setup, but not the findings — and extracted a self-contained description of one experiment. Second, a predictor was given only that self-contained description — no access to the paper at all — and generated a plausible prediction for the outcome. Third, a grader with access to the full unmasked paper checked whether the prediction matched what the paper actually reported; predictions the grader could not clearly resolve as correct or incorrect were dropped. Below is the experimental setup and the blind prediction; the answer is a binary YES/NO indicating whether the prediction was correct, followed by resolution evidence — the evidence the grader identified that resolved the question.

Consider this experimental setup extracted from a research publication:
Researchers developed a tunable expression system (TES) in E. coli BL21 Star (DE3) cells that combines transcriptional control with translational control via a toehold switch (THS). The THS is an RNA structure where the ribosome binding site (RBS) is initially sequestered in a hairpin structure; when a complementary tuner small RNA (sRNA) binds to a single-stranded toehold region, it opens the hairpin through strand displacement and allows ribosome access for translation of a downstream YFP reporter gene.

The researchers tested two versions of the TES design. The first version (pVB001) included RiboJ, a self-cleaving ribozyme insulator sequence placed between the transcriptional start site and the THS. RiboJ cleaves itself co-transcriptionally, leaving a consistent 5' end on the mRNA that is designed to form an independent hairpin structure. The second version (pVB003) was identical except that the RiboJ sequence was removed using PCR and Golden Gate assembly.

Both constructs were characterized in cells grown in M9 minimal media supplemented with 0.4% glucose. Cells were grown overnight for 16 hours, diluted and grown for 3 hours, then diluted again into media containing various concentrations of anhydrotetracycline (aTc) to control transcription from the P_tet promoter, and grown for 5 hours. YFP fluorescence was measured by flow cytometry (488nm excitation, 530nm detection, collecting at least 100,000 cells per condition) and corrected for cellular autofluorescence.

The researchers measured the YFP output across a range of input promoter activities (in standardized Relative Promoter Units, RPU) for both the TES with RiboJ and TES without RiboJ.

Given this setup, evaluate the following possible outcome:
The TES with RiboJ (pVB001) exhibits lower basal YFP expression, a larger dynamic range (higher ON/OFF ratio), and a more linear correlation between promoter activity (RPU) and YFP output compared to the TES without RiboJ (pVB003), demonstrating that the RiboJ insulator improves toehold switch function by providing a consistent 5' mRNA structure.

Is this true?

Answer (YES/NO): NO